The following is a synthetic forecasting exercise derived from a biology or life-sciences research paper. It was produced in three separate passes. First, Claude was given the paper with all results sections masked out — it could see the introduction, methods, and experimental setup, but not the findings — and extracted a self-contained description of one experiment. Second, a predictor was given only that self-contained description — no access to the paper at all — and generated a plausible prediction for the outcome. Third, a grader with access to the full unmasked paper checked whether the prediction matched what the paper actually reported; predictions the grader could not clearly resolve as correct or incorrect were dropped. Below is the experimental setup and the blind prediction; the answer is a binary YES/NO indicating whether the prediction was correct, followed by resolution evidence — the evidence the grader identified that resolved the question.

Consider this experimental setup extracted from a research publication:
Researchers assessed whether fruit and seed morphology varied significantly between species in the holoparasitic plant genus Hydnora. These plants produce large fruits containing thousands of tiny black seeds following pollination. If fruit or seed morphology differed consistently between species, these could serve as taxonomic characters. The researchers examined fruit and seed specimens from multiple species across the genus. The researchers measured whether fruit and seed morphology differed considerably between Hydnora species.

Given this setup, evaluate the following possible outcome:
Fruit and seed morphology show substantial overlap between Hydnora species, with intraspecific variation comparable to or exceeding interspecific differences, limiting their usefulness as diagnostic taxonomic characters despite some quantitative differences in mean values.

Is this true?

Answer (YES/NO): NO